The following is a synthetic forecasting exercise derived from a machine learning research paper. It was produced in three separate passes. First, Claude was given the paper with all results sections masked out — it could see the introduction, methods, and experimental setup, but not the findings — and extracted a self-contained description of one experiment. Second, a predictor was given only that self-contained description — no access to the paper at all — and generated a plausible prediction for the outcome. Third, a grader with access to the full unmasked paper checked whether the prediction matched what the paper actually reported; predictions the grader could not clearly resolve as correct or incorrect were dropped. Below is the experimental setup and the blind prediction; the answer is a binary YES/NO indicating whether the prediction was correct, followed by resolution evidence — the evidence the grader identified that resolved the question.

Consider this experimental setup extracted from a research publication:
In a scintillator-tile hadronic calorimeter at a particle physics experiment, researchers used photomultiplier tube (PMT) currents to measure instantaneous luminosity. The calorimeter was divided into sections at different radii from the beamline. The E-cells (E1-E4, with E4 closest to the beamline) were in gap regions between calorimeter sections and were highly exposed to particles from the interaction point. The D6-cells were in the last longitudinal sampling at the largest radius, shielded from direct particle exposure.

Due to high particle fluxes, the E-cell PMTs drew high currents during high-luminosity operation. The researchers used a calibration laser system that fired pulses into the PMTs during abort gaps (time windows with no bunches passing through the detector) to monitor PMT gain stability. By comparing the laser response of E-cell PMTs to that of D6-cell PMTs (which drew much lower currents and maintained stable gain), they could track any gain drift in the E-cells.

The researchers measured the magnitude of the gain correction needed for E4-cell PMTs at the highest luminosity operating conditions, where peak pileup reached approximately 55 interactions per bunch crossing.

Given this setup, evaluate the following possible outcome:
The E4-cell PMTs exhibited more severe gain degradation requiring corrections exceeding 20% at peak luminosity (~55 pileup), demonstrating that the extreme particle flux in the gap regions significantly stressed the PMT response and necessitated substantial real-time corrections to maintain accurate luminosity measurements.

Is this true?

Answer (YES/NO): NO